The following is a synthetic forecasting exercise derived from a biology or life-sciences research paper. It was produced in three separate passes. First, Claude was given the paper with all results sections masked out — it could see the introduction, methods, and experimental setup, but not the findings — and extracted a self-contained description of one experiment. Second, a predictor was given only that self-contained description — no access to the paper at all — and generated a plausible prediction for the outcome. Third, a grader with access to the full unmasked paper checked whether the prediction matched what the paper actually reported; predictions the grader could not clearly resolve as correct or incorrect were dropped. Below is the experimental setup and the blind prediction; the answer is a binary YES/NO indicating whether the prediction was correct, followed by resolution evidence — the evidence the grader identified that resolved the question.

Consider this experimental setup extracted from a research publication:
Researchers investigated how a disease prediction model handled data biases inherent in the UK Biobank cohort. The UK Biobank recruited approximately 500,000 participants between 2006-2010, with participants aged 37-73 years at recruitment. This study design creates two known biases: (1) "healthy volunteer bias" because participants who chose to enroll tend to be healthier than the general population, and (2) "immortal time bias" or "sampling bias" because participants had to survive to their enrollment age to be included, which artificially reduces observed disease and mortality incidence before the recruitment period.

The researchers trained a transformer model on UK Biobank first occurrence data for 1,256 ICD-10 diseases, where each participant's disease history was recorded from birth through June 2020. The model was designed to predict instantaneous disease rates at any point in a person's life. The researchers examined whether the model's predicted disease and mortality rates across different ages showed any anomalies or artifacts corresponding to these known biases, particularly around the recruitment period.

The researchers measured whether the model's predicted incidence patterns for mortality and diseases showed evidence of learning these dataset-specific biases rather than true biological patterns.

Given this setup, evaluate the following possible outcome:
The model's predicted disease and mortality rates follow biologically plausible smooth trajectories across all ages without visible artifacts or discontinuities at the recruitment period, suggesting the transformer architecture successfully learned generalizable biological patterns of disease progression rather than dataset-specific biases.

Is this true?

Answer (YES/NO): NO